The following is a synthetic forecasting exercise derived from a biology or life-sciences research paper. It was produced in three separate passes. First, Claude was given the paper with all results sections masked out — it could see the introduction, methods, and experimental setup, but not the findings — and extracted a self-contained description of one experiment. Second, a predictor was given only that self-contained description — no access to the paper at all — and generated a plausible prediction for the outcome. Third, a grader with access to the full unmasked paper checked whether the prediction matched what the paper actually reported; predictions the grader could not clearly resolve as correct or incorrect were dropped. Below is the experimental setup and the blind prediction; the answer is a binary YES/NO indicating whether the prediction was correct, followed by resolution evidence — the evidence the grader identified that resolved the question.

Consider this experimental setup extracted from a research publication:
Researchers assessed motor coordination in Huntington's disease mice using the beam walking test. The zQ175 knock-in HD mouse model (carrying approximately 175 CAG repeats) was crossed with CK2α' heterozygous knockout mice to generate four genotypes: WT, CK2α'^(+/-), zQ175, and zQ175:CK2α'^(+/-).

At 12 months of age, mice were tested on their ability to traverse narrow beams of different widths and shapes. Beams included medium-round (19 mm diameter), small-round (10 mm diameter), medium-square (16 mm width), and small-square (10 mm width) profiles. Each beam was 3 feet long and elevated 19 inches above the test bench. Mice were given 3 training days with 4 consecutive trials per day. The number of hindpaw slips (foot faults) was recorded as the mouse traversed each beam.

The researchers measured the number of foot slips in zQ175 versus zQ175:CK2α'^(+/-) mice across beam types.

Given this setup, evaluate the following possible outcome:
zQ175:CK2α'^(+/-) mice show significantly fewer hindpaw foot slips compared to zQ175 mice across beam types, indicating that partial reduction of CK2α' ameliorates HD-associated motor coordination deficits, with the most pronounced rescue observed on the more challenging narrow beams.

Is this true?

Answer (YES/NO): NO